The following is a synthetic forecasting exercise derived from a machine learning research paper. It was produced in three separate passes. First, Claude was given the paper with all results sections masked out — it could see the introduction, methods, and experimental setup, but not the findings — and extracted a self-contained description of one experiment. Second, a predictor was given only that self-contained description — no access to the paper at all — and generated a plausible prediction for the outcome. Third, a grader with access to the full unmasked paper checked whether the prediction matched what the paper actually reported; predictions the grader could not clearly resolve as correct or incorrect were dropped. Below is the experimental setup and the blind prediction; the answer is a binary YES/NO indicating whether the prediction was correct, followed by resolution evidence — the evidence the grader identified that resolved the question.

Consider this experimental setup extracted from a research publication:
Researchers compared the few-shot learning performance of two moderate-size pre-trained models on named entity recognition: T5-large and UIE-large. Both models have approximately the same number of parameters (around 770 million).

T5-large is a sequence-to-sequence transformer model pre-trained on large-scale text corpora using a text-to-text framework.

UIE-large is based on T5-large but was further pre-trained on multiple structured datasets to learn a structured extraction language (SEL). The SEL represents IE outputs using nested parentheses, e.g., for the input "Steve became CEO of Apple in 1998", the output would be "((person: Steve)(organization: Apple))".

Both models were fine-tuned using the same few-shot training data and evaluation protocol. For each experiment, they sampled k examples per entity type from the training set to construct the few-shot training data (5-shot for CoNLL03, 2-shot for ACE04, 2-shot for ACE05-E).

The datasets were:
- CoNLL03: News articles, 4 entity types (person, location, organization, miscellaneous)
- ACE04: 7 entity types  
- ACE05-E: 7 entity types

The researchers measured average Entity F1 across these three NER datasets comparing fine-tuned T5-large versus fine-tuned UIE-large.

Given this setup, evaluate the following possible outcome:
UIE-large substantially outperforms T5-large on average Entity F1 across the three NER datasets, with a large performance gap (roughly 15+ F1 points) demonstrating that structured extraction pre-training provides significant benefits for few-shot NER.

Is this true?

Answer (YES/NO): YES